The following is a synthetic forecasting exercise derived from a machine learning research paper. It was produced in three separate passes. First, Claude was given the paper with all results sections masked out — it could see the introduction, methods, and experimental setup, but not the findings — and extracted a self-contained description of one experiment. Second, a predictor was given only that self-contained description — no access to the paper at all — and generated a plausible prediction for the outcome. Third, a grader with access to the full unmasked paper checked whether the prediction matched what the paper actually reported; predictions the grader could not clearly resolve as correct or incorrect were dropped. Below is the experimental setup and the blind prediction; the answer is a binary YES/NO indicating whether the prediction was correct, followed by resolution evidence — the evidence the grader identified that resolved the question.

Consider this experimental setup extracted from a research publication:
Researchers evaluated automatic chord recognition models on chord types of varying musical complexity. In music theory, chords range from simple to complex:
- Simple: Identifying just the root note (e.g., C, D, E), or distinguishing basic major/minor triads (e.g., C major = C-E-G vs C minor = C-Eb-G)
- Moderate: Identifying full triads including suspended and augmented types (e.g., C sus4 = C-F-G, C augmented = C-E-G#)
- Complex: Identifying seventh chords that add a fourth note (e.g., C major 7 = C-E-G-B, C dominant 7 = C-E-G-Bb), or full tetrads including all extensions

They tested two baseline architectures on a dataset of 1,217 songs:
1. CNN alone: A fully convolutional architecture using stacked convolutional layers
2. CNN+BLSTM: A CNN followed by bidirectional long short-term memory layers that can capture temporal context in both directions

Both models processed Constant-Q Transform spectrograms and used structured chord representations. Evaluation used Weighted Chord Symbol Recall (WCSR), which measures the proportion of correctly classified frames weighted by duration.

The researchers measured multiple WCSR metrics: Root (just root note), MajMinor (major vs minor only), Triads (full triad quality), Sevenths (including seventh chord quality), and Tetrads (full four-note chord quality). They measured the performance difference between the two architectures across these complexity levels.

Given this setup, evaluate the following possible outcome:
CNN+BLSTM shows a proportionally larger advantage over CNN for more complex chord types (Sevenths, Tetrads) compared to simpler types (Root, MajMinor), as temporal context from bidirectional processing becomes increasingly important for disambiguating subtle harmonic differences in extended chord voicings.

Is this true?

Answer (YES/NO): YES